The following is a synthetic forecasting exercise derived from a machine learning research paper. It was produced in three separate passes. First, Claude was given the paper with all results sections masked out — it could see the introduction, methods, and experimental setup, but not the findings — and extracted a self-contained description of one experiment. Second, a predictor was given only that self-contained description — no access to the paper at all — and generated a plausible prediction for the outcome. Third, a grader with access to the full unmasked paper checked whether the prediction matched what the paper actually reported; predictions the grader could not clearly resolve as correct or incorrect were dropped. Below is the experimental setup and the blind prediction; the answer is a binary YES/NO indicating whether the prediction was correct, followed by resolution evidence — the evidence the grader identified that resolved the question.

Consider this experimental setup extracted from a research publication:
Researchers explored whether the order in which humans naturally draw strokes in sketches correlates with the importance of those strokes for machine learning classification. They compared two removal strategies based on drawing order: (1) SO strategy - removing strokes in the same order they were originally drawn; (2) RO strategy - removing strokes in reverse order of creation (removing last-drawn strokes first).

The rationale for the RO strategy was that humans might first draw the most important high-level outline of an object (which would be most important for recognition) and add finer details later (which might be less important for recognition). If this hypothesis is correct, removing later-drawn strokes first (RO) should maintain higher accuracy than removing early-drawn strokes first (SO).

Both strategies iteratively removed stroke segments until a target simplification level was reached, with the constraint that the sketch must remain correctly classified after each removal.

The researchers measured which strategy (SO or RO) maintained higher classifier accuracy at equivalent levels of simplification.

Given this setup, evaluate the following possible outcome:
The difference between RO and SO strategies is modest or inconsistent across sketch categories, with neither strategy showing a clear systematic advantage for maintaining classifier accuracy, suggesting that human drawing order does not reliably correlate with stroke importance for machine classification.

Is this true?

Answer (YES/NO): YES